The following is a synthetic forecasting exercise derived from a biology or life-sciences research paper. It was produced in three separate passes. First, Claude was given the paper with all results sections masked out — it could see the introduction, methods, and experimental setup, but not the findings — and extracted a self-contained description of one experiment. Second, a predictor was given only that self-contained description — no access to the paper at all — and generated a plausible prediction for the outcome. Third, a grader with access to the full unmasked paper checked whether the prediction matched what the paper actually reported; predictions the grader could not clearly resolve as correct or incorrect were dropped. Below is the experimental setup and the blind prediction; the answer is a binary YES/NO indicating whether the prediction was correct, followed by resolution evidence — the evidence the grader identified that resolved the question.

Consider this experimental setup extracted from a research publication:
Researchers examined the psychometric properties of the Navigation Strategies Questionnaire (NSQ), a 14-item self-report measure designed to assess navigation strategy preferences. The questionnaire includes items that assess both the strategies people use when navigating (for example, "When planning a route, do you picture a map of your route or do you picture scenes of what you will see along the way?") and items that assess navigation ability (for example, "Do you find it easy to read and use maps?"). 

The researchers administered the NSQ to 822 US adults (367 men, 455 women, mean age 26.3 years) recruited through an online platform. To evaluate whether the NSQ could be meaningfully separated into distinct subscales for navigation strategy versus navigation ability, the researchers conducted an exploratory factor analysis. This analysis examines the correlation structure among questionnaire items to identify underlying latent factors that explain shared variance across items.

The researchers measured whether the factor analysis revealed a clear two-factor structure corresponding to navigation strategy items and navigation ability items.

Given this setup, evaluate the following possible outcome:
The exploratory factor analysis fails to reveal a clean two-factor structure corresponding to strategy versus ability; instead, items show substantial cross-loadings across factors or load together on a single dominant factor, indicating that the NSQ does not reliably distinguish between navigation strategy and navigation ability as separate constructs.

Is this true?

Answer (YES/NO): YES